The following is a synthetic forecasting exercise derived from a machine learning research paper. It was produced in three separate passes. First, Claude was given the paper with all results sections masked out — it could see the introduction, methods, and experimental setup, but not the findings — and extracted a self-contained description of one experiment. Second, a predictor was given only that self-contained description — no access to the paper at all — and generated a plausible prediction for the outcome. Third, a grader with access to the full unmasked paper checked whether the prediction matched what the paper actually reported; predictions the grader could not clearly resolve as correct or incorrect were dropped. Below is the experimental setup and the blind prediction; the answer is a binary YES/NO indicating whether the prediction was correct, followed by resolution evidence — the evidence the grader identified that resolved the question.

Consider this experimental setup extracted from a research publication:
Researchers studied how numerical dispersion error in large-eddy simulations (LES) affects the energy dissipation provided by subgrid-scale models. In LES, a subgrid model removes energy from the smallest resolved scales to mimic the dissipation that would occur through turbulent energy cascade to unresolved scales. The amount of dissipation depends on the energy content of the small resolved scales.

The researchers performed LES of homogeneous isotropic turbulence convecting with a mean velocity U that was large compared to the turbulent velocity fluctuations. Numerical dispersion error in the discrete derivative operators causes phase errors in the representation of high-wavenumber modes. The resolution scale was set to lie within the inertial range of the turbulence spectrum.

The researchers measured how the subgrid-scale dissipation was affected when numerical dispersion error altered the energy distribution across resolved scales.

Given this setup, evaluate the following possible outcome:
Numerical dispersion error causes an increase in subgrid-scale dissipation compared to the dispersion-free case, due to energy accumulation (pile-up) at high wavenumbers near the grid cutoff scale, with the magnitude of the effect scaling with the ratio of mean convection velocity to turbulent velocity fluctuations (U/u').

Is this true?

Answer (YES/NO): NO